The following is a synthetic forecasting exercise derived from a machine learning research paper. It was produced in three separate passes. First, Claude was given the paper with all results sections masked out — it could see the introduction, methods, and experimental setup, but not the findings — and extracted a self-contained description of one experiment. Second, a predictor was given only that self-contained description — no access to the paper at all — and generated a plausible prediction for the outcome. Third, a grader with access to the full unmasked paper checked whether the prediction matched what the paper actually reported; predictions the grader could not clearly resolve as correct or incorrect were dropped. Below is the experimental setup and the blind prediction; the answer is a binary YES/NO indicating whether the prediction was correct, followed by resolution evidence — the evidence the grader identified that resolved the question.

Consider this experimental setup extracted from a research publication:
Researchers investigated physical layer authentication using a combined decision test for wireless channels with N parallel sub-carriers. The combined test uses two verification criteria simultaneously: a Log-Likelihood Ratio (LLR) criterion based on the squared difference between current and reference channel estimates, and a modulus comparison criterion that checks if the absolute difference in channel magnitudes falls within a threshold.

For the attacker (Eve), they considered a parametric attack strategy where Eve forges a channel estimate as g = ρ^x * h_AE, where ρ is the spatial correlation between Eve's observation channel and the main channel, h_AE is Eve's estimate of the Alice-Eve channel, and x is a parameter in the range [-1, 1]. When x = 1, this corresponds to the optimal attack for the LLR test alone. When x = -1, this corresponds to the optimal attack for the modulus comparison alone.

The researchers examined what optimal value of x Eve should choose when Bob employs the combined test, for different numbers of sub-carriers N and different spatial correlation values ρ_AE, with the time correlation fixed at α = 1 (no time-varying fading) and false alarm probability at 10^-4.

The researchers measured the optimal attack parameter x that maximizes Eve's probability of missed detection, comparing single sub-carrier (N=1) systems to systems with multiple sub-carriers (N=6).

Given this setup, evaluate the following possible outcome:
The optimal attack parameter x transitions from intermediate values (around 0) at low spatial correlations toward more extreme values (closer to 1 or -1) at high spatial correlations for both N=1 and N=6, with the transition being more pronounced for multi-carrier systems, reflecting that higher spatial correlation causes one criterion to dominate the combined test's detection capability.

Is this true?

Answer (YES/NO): NO